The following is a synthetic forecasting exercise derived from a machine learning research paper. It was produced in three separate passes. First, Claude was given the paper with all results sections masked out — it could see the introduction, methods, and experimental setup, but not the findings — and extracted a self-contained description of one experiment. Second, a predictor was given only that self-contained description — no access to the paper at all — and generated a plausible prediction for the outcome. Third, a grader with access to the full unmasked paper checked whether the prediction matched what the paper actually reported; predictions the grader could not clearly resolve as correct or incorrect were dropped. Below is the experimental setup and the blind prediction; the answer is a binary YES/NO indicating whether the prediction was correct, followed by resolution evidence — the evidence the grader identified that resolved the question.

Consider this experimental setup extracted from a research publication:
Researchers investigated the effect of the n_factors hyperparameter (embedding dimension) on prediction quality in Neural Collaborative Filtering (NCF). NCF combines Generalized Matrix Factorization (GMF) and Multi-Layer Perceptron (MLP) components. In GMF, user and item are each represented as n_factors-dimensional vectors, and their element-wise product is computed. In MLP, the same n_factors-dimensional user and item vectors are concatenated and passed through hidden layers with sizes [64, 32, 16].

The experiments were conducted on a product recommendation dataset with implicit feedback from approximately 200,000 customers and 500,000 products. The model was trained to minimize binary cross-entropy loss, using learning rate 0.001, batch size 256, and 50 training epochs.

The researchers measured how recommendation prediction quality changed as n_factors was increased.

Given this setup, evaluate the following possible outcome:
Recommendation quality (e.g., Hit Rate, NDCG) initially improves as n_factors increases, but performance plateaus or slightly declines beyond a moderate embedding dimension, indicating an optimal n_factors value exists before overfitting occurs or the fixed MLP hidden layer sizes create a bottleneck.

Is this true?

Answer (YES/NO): NO